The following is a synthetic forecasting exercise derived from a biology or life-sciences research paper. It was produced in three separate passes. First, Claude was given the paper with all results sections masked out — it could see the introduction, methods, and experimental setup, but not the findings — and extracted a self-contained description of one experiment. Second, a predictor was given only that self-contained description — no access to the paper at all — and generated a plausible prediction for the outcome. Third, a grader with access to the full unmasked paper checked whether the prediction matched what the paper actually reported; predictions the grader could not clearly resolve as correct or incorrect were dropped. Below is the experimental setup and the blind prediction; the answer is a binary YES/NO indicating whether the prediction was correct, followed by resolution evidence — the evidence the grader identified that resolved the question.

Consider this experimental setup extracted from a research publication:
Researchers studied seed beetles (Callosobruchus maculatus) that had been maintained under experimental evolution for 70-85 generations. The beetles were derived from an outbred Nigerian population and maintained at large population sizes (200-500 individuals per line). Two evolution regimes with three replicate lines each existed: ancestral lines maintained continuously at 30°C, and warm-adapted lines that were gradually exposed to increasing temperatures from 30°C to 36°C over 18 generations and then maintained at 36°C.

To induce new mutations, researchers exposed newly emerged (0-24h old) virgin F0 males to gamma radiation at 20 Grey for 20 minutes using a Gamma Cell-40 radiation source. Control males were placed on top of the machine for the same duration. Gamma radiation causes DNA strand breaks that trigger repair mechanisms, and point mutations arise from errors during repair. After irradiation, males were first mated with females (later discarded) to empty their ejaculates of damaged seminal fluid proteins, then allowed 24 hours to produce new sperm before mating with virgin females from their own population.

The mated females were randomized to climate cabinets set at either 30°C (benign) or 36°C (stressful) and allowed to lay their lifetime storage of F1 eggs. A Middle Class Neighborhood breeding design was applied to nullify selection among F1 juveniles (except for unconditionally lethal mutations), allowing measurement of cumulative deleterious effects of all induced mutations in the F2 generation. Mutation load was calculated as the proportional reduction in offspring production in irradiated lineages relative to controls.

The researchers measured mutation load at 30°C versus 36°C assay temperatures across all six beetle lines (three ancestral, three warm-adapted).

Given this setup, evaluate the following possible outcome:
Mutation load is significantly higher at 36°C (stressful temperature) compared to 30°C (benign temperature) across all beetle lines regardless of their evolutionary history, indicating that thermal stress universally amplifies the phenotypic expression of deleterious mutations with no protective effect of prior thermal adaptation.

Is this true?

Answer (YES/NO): YES